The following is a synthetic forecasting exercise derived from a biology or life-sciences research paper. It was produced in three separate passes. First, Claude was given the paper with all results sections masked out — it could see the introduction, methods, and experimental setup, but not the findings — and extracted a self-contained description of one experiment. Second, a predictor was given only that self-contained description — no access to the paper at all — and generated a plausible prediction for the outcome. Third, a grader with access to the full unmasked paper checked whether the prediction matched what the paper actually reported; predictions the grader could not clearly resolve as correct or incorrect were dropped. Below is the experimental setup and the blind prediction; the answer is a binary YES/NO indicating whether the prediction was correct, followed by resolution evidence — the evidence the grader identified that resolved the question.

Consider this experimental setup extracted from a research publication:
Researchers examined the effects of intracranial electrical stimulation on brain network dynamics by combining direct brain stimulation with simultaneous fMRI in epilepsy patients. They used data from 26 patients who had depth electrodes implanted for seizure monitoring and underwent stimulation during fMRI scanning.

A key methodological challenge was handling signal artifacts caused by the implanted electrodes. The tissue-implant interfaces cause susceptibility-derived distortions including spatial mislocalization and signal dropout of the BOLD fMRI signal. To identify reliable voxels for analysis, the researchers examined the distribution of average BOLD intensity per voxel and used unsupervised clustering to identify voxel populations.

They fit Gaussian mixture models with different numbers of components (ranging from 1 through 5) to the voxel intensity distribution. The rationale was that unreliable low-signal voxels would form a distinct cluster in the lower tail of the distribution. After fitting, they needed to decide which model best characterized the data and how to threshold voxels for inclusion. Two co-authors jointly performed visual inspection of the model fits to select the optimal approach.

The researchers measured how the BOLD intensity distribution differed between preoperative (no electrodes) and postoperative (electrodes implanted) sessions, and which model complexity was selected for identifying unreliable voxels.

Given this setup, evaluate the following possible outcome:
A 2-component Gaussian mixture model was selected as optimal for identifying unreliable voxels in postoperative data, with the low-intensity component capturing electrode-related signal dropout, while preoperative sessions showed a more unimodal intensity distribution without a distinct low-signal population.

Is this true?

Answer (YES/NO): NO